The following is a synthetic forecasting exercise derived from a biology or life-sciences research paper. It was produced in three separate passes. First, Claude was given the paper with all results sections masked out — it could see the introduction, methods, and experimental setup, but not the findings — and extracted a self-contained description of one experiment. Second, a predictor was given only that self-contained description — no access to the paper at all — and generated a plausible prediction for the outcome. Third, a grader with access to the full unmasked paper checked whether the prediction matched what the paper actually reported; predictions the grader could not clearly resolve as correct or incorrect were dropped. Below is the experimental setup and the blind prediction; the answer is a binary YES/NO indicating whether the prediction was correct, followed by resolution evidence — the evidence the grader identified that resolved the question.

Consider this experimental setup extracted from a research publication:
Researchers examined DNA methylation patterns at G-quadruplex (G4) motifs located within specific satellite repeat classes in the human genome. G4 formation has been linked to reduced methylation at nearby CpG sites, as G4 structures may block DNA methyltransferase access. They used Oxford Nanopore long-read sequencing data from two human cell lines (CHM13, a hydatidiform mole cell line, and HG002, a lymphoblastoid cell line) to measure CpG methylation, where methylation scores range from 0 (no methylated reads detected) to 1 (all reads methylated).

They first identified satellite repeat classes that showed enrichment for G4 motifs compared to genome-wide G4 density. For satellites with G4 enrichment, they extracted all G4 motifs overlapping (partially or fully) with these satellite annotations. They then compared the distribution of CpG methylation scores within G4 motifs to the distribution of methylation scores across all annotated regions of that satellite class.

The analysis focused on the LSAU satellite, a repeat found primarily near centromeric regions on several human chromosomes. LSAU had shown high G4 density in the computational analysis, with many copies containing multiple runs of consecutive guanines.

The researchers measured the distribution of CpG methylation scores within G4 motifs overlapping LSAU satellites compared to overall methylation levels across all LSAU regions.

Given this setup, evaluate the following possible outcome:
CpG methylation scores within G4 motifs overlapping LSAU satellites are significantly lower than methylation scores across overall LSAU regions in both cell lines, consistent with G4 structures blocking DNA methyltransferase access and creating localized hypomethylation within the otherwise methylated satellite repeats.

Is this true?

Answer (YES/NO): YES